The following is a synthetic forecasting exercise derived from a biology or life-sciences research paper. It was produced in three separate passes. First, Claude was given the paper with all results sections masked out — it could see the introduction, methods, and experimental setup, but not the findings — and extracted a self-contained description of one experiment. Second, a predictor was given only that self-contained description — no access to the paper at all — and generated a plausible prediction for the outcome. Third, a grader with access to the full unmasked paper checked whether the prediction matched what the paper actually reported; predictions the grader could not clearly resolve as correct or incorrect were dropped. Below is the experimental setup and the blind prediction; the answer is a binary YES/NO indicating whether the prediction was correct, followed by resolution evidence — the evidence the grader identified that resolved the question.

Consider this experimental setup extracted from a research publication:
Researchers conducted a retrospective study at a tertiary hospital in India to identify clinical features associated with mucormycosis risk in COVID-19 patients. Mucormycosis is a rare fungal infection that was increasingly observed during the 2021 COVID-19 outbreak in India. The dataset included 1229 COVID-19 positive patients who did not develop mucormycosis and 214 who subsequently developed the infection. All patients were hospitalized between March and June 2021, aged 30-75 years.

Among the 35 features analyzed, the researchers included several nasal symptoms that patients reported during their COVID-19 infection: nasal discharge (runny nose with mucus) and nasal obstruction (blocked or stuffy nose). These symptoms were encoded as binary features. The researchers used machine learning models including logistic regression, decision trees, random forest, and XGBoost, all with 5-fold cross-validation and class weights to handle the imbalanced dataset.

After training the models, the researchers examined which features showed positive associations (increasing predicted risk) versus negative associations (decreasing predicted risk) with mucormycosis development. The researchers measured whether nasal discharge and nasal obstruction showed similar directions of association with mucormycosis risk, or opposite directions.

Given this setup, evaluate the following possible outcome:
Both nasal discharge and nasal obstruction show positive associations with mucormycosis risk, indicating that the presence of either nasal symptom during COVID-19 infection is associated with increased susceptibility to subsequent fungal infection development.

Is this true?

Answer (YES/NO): NO